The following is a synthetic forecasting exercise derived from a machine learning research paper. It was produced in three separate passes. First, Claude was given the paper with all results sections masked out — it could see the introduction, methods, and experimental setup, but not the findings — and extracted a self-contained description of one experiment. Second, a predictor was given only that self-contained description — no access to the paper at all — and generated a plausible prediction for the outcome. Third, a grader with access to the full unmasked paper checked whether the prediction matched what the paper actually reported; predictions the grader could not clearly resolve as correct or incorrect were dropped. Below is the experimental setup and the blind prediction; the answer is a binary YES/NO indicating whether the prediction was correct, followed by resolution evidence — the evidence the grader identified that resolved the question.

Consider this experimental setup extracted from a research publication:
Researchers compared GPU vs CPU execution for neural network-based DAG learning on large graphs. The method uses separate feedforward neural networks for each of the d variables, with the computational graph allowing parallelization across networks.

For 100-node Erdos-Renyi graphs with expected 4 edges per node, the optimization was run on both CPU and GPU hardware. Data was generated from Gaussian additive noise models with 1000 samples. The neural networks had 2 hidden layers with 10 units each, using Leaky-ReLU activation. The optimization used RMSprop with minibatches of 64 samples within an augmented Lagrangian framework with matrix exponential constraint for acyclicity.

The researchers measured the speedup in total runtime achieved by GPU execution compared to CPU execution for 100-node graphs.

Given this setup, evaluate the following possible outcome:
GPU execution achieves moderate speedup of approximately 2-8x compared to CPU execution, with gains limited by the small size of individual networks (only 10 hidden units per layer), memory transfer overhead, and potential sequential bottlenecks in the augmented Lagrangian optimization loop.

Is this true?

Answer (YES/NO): YES